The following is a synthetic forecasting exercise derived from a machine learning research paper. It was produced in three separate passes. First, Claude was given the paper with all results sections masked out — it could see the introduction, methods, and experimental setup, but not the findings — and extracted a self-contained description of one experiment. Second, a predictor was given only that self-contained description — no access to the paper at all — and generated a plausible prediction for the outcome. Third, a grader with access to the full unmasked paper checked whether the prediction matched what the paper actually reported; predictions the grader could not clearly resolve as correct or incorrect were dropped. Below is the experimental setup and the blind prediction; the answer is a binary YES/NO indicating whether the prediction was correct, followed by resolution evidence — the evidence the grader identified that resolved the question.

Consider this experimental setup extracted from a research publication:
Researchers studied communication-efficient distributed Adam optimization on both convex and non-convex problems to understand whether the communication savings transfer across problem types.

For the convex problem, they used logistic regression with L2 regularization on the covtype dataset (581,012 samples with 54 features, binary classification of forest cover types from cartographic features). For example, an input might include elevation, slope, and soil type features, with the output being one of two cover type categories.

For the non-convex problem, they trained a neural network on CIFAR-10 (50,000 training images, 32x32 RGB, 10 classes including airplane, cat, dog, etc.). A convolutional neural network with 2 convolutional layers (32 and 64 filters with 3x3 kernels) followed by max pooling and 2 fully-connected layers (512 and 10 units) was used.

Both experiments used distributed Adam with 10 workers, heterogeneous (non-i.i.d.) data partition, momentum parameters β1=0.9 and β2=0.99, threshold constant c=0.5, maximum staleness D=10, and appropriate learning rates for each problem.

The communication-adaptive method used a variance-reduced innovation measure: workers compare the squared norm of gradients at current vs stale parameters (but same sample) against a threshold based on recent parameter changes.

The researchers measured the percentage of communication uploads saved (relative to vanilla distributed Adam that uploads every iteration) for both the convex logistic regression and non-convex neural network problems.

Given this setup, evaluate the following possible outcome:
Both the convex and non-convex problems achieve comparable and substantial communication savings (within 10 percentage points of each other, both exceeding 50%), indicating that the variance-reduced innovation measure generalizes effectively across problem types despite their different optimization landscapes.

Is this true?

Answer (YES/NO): NO